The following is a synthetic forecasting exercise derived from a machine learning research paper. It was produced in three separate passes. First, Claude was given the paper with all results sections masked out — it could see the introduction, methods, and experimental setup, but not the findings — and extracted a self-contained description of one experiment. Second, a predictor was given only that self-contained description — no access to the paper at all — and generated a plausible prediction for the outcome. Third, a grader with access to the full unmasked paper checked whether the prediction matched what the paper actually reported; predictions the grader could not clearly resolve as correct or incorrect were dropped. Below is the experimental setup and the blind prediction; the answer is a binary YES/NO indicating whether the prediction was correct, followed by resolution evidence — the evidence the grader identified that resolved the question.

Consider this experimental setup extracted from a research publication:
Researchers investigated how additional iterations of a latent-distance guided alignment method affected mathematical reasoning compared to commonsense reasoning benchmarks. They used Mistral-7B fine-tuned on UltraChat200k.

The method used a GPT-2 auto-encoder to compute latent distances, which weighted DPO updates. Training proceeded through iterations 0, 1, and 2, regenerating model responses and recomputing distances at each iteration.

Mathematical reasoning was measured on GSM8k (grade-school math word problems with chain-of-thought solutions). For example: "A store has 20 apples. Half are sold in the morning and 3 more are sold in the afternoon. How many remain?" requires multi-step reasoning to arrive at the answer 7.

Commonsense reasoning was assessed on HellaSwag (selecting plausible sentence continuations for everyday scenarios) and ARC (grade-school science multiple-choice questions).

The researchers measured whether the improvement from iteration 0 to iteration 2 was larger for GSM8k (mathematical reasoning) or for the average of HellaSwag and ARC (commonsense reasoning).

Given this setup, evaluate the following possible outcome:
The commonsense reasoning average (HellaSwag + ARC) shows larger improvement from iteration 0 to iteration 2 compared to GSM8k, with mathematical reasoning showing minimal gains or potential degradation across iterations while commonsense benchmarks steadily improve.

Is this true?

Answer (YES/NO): NO